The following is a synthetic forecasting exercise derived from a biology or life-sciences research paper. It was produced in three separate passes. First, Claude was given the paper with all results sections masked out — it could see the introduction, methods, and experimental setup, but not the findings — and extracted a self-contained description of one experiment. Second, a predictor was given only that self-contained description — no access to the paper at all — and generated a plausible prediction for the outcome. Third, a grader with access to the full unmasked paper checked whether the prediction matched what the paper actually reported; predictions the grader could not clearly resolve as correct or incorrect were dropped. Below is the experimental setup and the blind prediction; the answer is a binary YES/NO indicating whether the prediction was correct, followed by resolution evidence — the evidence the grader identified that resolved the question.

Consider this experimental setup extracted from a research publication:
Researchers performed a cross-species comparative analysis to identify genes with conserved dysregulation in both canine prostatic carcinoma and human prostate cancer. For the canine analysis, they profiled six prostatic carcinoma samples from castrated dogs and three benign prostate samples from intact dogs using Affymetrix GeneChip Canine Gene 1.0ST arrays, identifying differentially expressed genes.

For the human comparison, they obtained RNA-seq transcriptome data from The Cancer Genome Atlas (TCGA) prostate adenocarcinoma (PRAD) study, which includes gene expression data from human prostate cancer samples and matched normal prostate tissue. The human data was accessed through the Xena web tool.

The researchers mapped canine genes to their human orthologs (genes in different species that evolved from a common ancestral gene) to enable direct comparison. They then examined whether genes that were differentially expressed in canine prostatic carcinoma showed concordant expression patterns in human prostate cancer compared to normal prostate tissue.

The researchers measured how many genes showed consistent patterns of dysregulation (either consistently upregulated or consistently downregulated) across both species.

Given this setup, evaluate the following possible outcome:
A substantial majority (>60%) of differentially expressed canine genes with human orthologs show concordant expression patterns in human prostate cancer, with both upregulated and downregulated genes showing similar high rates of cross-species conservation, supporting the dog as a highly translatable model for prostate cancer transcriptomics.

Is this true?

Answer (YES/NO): NO